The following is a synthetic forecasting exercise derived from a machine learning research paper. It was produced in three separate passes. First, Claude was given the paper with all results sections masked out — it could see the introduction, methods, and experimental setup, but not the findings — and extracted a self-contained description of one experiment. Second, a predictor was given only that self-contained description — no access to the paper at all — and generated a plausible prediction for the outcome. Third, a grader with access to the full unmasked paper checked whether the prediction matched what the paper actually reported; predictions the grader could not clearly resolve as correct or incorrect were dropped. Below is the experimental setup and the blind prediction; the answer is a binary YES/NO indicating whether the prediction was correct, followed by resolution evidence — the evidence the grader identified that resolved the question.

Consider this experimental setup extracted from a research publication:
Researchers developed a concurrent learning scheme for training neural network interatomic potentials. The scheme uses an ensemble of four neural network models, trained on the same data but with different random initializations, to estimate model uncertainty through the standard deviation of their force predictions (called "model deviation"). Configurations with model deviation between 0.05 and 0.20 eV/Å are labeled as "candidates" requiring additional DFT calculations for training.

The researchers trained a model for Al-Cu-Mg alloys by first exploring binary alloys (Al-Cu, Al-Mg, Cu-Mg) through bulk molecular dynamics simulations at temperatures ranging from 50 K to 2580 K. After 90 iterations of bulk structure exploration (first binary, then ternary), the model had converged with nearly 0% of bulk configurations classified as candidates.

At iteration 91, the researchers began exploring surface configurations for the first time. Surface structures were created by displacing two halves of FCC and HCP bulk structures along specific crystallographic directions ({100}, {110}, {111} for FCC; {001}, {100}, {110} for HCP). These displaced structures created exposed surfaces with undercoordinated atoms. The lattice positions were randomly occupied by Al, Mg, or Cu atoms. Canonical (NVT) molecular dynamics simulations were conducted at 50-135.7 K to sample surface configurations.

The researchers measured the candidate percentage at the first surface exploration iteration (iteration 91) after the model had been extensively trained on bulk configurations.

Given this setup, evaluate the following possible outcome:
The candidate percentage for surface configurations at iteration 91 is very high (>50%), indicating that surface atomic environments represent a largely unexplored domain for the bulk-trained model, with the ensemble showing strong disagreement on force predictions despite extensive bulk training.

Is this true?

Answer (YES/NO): NO